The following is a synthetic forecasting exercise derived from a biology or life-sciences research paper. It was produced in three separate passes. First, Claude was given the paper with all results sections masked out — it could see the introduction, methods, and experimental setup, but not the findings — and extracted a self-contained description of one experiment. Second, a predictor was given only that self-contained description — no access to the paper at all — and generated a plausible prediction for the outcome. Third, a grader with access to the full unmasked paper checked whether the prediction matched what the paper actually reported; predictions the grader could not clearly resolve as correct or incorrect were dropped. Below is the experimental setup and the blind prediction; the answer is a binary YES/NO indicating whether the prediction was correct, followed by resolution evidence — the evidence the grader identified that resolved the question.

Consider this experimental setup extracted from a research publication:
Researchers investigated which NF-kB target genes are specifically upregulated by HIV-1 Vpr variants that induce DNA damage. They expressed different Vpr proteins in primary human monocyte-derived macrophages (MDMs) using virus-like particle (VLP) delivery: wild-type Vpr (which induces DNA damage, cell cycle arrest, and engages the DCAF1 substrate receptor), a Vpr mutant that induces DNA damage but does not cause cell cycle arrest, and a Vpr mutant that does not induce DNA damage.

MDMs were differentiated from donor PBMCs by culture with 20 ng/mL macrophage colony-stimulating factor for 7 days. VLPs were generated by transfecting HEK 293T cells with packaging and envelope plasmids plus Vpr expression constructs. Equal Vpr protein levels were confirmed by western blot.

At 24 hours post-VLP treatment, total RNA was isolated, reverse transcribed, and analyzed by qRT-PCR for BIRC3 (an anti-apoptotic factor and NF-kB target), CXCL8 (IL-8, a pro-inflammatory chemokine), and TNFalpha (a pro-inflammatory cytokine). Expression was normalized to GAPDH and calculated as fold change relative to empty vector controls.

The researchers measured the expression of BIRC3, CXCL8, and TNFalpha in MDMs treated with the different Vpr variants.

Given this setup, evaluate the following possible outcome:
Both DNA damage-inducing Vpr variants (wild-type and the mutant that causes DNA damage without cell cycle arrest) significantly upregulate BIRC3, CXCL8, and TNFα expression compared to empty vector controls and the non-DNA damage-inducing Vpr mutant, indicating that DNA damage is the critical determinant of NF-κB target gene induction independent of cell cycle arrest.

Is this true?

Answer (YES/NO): NO